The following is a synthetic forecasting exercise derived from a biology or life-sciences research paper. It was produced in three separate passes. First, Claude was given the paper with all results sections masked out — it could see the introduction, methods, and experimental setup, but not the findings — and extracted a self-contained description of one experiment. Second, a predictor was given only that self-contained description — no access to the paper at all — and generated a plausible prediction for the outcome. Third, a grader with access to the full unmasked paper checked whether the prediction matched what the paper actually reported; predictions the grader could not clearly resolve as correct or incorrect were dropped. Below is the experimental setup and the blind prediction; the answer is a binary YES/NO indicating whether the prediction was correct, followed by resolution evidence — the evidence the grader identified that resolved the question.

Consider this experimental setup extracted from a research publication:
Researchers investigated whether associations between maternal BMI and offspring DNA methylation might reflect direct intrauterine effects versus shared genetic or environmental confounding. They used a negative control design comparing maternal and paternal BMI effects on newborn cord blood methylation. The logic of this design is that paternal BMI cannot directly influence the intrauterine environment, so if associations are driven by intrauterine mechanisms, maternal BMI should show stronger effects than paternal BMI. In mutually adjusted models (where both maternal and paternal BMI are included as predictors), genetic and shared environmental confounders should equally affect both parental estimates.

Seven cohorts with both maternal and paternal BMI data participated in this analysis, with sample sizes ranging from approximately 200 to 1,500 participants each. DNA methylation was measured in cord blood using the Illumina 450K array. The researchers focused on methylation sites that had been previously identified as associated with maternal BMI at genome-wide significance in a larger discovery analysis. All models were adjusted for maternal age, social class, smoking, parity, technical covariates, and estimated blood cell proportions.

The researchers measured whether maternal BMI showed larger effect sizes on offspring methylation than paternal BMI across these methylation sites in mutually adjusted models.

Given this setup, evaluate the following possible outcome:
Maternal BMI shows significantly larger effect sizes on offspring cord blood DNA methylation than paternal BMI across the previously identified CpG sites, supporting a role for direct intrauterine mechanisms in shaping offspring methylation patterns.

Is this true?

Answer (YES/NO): NO